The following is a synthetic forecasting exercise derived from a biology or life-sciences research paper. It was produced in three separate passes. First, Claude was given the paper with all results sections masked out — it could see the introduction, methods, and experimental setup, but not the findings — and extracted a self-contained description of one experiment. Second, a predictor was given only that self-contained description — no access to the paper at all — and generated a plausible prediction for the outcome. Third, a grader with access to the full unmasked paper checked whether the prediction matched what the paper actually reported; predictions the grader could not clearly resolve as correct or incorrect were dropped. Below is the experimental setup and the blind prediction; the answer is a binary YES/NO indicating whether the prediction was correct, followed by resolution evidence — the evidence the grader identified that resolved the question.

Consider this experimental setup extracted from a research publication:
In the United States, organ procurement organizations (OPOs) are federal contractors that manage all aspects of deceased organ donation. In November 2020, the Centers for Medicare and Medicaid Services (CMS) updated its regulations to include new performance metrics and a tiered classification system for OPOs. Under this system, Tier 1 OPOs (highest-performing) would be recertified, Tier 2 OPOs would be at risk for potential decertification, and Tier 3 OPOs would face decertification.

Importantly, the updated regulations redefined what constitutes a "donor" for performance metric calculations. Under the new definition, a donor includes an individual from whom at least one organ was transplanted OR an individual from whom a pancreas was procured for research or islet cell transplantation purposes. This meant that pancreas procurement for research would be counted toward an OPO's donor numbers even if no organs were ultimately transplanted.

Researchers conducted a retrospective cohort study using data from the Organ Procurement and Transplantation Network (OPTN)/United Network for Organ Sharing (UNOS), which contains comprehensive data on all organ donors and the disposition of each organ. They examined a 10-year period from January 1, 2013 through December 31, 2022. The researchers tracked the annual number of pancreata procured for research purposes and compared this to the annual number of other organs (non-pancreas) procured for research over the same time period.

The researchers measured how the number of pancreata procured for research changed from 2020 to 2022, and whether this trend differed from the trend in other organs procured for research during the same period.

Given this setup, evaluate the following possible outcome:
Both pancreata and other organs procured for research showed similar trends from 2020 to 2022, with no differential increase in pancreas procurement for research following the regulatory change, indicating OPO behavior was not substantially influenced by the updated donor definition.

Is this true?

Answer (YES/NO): NO